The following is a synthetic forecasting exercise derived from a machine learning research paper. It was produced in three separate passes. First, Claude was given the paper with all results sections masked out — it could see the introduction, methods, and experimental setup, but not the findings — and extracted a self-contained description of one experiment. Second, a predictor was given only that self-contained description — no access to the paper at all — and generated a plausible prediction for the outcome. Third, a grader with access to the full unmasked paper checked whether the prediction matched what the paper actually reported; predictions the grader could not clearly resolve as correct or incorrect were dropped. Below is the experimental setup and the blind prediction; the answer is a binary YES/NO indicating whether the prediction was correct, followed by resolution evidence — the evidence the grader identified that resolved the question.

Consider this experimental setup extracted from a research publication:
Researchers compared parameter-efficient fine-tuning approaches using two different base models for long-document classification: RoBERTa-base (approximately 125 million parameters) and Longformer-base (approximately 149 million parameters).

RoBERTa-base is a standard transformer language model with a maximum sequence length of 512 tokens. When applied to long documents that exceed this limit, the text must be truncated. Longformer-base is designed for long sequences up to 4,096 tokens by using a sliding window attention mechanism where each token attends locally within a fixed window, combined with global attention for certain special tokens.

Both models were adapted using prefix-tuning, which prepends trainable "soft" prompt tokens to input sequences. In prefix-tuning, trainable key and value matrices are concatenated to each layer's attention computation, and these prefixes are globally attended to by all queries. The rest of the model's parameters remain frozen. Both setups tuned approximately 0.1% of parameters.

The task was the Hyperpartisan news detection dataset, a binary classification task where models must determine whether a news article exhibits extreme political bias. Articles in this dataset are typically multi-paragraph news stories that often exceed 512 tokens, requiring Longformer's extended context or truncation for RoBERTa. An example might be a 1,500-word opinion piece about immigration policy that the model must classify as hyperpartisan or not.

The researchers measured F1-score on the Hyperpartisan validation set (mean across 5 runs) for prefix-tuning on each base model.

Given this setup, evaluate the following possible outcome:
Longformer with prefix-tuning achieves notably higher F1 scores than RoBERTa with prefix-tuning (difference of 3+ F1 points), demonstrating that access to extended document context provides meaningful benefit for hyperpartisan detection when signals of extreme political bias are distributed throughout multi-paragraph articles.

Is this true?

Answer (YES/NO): YES